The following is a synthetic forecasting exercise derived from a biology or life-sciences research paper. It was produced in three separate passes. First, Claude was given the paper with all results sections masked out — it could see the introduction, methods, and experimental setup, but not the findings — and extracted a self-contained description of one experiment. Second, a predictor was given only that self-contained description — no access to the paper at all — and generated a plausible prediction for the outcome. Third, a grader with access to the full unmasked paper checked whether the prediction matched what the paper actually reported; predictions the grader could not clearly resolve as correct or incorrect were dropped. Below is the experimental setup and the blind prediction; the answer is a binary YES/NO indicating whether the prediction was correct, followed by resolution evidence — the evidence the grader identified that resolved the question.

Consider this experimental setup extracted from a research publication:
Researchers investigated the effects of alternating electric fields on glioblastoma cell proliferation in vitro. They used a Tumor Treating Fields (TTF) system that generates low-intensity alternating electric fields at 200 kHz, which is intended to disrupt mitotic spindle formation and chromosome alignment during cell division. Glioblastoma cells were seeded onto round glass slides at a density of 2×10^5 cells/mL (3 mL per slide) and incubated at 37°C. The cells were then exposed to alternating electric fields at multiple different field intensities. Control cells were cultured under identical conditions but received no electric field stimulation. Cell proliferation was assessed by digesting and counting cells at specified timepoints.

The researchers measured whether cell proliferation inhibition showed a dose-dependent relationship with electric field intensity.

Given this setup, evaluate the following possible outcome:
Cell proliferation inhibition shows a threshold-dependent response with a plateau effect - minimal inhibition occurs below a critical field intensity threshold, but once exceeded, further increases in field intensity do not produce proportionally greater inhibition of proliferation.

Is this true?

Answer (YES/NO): NO